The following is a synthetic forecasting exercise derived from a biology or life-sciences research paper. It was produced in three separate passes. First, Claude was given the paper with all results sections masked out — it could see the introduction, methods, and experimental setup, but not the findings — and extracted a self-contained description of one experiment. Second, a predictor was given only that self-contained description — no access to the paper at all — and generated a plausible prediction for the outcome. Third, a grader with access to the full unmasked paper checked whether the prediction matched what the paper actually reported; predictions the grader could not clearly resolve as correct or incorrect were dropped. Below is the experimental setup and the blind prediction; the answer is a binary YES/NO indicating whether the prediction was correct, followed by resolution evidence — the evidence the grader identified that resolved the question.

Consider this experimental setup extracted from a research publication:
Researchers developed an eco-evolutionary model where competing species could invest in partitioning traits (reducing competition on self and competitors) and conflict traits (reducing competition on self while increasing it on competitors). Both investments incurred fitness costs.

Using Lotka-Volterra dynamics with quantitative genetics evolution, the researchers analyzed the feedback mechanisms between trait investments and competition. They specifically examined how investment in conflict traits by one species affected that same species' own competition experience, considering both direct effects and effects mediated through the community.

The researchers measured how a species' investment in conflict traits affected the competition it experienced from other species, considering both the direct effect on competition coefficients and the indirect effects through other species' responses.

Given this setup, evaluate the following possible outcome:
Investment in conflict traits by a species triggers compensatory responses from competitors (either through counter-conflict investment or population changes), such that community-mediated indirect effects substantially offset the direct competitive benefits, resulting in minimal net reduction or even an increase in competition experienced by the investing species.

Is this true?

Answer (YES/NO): NO